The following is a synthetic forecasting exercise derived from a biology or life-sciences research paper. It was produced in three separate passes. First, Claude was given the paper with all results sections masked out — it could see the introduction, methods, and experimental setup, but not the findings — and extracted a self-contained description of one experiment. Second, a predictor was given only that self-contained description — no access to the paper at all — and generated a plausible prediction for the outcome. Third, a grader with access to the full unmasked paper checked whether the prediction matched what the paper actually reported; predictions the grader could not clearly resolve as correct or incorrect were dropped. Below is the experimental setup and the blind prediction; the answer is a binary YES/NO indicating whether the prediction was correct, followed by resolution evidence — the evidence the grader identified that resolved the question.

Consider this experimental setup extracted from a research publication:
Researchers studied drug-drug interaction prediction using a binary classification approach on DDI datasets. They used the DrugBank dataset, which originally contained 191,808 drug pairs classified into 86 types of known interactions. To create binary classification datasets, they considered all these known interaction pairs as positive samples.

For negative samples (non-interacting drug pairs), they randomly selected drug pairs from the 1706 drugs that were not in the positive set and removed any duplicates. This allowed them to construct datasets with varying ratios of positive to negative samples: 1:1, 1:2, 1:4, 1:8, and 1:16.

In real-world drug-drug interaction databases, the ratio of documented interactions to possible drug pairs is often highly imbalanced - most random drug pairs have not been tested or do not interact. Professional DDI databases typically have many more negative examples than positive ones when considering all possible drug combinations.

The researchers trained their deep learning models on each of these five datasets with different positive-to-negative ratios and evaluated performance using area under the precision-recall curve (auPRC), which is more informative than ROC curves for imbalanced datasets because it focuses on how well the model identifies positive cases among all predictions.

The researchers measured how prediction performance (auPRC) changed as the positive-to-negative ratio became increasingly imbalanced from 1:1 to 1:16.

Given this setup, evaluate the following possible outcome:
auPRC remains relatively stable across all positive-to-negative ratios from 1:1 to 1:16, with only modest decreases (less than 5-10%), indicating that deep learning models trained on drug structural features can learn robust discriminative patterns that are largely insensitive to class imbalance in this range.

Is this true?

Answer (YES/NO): NO